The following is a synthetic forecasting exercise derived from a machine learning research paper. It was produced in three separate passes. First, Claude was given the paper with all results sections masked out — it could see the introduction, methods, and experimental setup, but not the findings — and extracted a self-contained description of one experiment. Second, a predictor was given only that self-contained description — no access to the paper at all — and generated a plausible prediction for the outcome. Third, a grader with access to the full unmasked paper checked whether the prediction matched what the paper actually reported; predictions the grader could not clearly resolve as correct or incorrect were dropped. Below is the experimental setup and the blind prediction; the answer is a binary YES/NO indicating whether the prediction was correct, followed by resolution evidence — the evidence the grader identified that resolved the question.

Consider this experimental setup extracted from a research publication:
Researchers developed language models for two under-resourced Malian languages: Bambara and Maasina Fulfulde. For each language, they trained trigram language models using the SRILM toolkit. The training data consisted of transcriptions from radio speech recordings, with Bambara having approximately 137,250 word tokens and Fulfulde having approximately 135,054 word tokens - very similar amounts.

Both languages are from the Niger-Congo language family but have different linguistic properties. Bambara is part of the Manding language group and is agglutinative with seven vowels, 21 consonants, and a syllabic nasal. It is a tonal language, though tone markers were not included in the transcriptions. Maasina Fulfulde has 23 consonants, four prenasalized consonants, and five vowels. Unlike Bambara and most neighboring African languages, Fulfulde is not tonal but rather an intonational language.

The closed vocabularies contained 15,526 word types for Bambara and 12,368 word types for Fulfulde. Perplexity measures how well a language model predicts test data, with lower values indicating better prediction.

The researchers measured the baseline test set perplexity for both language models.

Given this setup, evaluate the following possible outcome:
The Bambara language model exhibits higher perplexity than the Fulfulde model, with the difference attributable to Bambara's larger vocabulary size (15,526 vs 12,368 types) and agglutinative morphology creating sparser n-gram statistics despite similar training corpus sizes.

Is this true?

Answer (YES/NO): NO